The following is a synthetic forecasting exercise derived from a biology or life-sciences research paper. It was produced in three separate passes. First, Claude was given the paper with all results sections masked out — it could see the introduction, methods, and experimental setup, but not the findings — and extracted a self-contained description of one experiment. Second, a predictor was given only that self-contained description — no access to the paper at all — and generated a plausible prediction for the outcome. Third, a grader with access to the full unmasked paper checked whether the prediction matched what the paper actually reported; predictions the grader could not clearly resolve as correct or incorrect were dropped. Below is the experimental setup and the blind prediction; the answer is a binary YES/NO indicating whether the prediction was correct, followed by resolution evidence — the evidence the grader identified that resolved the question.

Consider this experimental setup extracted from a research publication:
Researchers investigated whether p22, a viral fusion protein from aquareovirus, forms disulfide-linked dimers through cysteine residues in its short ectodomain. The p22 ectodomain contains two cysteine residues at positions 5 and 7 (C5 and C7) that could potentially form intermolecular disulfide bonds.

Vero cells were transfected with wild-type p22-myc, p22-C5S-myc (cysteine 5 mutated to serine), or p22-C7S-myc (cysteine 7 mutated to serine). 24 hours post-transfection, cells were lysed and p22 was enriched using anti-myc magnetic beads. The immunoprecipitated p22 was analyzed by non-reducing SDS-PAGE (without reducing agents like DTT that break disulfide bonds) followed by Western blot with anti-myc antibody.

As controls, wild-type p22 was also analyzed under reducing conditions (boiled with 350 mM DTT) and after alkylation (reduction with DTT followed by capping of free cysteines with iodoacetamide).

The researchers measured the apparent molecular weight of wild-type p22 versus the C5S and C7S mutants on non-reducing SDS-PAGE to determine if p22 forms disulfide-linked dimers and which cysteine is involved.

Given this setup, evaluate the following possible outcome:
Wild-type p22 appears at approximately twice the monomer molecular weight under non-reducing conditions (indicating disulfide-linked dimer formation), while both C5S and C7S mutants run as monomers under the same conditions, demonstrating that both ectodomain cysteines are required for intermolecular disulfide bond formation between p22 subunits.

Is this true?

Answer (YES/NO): NO